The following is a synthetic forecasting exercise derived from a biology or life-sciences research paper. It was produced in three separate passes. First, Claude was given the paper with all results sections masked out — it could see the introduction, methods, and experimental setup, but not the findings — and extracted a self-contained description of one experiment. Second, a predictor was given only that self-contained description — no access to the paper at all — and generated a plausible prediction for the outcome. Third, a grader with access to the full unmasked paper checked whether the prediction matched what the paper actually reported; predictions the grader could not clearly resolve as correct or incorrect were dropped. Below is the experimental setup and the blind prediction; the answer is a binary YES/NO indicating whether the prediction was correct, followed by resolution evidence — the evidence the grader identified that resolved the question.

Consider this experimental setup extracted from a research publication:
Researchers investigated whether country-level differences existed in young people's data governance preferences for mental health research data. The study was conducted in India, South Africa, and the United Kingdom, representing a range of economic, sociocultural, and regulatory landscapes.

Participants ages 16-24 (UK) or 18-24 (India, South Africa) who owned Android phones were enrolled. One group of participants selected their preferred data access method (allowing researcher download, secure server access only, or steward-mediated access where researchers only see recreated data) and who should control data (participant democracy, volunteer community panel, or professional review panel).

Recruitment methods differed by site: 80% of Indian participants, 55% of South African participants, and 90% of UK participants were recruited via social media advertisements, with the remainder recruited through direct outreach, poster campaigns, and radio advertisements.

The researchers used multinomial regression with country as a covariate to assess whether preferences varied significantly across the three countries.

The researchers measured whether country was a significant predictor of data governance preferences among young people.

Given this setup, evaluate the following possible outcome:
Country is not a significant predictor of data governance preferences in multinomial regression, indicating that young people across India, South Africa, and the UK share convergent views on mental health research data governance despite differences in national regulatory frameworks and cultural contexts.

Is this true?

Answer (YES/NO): NO